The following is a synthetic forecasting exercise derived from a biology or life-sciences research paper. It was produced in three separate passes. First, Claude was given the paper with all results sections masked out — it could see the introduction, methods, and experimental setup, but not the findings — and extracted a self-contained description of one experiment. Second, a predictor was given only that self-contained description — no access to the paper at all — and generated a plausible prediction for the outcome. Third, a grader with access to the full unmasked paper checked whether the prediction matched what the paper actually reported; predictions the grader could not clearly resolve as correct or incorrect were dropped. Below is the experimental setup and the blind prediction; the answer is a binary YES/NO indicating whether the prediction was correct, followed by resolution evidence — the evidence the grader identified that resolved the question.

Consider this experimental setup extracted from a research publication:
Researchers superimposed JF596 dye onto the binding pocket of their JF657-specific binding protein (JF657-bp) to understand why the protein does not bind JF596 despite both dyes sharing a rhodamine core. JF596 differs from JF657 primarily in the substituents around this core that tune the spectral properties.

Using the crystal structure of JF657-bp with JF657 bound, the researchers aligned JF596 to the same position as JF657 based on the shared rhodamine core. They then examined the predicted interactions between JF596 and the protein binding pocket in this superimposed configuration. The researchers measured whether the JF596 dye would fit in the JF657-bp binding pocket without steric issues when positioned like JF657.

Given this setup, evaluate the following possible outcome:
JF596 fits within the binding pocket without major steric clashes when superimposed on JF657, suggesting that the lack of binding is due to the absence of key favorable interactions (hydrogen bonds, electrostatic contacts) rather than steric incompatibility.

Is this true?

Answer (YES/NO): NO